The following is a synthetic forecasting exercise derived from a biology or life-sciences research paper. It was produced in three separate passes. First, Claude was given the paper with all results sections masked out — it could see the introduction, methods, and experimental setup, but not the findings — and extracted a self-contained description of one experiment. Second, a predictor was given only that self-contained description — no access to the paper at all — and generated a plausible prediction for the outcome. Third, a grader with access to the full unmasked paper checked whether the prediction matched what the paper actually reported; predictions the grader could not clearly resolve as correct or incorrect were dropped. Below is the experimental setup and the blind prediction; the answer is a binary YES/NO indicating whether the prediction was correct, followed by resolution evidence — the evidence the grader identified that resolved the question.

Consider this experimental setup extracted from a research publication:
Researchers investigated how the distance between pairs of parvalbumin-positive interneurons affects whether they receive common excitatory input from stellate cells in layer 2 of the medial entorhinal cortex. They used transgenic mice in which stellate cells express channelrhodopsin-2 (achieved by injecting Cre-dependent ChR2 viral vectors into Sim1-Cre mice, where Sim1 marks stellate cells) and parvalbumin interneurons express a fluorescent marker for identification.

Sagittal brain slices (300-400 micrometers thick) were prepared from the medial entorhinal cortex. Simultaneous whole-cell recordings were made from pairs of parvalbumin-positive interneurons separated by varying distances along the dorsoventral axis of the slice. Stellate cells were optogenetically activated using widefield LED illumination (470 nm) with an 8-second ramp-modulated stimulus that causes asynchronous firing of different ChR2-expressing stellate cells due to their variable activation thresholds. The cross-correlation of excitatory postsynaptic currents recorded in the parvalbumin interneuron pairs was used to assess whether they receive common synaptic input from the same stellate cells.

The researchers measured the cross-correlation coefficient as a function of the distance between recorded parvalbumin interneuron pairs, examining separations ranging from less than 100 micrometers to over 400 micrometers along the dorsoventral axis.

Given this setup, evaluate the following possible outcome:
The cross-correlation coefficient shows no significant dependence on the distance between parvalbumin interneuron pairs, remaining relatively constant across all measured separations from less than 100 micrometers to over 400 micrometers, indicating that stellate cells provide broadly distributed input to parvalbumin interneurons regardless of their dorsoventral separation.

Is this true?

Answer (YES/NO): NO